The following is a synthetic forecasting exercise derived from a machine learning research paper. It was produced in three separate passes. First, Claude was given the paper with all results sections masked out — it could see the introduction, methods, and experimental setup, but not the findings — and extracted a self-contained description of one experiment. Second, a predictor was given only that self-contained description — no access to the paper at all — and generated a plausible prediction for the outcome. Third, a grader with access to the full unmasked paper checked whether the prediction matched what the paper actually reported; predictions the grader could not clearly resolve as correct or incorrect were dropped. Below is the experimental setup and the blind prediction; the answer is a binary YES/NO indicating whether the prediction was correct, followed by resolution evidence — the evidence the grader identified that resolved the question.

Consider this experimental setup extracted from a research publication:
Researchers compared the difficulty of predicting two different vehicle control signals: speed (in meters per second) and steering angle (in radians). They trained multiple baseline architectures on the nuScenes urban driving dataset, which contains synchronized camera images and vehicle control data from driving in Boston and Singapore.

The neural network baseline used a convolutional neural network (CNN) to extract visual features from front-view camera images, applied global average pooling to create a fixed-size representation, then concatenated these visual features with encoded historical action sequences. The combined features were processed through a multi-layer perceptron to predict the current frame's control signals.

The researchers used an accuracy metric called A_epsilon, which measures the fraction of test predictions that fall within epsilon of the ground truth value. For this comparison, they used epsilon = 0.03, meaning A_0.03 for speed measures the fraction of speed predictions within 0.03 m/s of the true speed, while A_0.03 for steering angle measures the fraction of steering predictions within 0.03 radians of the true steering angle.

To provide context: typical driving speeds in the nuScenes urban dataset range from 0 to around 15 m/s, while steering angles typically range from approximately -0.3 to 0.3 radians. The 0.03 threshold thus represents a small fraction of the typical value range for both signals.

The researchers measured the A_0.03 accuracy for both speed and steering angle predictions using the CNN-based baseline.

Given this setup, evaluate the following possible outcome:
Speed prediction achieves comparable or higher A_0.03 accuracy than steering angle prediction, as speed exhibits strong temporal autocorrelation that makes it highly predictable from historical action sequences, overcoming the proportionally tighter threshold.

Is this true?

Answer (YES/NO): NO